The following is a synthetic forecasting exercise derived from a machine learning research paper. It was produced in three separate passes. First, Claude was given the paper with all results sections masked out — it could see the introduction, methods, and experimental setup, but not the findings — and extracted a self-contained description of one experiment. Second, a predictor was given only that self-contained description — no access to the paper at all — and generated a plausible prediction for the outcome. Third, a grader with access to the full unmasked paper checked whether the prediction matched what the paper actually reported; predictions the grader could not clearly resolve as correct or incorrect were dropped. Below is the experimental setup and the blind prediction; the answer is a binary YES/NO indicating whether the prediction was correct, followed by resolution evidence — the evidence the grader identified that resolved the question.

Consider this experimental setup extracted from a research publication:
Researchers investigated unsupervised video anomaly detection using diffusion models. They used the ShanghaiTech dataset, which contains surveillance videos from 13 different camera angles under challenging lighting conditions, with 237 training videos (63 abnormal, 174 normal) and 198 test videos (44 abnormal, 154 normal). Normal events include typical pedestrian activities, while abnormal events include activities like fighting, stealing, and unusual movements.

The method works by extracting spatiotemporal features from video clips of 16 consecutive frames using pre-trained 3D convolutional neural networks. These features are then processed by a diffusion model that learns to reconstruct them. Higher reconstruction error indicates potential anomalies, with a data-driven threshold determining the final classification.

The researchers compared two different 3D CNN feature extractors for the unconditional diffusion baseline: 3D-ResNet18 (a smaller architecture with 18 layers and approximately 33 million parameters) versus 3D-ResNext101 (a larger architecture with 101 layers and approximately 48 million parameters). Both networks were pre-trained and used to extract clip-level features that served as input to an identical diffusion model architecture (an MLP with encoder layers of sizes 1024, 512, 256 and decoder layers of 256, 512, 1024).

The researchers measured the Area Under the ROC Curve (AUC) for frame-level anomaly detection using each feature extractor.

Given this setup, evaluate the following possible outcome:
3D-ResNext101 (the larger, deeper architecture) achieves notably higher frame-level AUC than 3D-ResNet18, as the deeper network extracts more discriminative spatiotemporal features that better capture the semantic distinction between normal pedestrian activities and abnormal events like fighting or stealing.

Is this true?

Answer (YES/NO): NO